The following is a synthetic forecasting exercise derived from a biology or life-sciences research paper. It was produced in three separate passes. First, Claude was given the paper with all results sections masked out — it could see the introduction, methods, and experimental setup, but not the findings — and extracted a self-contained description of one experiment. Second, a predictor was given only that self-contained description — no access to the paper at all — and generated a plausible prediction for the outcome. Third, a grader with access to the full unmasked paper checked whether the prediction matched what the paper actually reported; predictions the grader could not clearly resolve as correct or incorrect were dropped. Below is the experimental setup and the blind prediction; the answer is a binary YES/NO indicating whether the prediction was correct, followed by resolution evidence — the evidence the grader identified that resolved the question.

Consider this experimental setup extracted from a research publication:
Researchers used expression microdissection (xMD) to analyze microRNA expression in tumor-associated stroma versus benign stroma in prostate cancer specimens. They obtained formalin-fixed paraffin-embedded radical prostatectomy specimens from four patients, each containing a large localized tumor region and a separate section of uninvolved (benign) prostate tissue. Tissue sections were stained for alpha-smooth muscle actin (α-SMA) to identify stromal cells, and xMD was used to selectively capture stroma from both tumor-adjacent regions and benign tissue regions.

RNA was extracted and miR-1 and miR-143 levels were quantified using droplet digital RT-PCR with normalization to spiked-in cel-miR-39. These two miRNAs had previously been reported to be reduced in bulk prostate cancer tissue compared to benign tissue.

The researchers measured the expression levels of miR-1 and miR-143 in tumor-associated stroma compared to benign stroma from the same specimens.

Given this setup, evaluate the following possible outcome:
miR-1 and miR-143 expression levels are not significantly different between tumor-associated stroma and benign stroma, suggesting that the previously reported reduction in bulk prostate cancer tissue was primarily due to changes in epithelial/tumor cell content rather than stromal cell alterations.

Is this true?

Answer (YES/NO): NO